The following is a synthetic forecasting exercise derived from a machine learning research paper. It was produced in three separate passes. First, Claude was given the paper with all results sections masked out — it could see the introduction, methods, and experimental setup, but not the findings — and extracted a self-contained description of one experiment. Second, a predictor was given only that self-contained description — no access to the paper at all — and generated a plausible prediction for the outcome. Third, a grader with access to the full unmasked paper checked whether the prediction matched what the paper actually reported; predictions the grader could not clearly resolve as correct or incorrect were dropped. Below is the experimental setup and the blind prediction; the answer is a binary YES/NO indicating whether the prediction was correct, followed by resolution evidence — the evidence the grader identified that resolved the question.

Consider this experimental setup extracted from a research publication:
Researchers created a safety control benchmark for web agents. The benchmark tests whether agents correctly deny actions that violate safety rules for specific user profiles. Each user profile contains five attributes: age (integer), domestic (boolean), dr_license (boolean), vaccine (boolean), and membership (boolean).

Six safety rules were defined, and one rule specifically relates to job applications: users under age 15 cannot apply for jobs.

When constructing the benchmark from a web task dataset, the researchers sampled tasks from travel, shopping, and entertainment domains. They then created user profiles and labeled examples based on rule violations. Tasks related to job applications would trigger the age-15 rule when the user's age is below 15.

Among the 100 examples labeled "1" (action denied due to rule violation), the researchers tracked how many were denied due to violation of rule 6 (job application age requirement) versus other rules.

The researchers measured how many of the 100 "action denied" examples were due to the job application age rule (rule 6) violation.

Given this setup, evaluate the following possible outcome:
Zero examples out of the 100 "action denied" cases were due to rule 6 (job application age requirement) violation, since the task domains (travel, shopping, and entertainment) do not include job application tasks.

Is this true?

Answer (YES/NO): NO